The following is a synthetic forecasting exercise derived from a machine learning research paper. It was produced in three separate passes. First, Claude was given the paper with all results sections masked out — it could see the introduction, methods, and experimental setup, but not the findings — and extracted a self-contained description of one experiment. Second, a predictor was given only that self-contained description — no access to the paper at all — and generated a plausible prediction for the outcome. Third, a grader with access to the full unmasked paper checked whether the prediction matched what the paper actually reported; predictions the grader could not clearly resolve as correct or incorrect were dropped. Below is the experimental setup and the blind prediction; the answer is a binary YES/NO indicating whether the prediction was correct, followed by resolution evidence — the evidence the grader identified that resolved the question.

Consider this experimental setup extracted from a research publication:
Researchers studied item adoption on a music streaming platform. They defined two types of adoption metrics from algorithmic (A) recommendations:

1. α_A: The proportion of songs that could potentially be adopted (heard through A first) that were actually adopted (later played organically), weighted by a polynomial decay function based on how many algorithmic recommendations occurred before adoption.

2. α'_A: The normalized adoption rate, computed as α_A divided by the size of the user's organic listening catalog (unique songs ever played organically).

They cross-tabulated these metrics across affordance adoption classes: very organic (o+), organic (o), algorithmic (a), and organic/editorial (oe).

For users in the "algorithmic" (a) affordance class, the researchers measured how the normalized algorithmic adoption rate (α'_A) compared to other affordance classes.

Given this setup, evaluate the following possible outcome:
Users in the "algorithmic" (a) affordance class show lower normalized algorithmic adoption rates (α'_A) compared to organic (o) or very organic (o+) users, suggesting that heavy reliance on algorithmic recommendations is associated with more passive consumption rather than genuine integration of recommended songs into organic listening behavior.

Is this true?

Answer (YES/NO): NO